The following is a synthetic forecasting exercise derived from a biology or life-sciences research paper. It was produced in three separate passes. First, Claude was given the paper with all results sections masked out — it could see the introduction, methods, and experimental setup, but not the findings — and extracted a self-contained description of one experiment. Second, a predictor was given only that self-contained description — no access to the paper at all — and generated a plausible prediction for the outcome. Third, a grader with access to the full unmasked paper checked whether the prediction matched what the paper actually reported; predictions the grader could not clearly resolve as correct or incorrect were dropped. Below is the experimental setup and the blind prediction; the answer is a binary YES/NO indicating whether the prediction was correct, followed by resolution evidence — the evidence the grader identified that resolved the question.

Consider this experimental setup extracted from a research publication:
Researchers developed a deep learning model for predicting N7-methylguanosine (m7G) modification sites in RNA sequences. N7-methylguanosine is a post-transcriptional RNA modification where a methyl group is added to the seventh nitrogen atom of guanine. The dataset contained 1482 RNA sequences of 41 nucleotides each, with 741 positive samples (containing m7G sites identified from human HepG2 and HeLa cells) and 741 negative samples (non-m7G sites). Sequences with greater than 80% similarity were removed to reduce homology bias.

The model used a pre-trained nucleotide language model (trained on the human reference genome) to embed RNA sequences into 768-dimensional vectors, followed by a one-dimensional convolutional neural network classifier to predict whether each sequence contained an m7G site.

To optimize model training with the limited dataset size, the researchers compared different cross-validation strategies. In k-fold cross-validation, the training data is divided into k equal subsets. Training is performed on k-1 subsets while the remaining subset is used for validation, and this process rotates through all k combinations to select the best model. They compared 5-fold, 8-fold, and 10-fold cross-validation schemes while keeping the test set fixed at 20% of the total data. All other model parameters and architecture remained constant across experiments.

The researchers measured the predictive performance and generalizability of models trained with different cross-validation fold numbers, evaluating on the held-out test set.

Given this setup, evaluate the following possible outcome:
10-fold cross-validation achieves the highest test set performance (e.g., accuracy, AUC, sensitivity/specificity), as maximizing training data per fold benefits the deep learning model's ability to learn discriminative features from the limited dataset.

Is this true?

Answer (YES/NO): NO